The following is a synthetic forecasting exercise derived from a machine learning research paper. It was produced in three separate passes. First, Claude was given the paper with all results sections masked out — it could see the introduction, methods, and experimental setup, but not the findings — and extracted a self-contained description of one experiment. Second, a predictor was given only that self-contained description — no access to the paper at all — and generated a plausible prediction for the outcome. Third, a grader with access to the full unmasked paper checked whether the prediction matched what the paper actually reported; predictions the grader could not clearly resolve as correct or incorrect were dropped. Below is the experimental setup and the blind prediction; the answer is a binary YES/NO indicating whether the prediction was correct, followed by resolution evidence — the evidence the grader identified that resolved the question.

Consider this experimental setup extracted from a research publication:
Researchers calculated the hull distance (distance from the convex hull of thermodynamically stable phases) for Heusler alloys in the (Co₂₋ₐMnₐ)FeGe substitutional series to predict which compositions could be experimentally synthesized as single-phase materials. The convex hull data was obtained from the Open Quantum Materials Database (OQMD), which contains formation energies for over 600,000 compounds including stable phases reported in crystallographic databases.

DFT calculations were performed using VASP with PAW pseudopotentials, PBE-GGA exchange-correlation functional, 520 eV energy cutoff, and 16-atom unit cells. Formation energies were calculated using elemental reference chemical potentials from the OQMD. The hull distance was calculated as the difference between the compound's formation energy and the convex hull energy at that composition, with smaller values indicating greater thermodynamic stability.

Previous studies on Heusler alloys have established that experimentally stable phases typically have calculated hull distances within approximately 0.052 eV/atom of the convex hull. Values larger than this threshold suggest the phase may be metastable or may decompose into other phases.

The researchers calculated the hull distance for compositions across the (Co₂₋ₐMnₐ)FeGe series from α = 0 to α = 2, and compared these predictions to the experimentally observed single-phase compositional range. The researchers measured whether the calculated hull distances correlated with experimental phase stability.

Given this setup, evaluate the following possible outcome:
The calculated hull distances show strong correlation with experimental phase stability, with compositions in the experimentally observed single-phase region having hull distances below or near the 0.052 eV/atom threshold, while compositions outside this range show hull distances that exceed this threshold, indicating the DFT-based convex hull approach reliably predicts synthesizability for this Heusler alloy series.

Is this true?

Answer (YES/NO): NO